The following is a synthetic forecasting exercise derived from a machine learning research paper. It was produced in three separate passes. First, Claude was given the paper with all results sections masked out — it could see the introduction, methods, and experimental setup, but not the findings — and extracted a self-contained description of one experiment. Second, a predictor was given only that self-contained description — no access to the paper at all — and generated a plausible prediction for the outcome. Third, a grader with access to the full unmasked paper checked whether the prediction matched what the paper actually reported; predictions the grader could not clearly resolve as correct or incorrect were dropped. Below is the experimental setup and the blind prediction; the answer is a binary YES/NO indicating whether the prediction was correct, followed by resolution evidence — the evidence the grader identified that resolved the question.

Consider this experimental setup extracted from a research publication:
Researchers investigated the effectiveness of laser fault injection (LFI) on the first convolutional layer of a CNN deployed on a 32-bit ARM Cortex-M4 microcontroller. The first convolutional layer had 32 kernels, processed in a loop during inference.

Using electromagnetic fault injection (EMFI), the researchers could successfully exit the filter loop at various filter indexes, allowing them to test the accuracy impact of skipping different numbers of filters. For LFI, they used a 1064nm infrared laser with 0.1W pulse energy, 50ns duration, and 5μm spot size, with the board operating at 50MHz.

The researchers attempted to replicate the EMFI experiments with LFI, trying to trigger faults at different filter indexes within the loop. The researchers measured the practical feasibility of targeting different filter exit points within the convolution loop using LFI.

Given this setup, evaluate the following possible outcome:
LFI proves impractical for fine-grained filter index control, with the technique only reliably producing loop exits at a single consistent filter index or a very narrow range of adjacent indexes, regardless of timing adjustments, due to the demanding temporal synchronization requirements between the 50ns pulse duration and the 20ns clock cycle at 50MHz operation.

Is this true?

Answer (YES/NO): YES